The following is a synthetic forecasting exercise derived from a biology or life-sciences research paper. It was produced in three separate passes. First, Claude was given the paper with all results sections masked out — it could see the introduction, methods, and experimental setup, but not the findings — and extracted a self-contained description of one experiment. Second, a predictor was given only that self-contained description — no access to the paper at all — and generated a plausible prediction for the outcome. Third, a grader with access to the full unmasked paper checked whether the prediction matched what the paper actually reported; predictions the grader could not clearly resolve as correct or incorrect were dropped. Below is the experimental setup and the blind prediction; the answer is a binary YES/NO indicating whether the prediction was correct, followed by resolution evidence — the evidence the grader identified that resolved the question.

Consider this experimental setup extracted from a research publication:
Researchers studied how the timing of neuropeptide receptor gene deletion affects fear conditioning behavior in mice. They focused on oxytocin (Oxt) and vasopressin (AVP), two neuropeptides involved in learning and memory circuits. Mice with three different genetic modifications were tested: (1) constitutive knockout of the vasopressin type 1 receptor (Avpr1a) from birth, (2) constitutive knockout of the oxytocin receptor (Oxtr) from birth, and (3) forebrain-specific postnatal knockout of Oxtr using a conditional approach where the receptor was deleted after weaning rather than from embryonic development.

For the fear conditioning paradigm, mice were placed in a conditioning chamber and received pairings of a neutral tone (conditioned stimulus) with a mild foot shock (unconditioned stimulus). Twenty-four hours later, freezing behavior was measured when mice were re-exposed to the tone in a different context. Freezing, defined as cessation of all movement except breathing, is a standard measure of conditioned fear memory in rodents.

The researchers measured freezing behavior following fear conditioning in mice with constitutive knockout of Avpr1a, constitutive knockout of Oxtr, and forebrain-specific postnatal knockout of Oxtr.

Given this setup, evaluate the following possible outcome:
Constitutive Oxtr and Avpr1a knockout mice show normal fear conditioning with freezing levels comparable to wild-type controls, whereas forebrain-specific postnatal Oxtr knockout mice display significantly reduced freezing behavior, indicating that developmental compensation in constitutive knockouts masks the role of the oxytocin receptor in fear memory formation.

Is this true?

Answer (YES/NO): YES